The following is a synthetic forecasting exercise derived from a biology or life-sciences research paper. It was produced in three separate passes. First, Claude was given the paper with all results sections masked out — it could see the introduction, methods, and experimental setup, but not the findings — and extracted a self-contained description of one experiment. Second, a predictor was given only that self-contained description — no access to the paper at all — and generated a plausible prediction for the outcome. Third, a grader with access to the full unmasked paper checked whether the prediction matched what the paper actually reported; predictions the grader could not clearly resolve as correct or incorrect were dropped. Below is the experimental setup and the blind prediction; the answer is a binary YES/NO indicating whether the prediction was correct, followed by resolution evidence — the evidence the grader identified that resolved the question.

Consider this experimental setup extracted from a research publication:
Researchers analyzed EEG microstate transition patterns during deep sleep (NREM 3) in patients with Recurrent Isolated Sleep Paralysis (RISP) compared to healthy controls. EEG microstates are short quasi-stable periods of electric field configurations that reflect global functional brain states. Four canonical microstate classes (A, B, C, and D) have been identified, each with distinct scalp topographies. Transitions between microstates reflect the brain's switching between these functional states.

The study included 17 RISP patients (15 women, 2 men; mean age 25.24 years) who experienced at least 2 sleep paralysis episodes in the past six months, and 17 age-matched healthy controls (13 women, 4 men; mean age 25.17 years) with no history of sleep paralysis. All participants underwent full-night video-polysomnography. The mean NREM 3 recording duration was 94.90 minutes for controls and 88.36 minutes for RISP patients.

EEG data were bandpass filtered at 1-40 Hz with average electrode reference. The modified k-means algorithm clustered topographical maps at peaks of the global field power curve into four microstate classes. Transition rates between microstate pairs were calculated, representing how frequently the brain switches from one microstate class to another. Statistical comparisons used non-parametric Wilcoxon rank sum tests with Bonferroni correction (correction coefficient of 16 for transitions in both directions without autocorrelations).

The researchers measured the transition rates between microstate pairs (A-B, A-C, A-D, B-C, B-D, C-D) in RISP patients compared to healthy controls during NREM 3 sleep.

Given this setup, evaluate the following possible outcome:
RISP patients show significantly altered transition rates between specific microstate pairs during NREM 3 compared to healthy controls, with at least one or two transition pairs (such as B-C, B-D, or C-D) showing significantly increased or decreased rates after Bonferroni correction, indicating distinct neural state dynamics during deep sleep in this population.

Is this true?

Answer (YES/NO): NO